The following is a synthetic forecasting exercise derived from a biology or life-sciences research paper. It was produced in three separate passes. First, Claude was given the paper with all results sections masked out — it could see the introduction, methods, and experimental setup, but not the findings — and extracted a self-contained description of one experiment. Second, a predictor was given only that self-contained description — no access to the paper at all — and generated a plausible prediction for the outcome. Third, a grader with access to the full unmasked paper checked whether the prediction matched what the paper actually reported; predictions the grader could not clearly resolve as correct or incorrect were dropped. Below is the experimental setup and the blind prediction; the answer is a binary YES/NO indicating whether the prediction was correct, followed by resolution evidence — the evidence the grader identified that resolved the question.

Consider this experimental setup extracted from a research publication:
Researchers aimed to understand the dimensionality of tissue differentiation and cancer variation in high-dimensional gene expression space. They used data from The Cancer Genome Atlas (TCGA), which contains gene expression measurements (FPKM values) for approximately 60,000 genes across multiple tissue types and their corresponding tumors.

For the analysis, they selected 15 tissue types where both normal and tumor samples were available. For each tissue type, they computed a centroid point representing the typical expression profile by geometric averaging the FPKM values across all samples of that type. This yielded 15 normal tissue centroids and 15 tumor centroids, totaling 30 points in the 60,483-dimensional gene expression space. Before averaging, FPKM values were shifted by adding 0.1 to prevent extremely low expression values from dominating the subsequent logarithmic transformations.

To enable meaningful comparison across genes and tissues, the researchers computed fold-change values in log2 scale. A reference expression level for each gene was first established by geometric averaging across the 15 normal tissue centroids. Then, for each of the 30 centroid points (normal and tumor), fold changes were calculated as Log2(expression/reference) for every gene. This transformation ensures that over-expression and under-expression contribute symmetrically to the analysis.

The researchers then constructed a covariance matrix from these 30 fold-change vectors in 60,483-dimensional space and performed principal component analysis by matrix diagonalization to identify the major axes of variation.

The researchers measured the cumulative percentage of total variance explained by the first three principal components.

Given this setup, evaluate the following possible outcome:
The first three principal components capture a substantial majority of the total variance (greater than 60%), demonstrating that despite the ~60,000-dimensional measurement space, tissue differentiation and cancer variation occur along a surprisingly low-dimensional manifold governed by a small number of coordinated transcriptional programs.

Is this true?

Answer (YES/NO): NO